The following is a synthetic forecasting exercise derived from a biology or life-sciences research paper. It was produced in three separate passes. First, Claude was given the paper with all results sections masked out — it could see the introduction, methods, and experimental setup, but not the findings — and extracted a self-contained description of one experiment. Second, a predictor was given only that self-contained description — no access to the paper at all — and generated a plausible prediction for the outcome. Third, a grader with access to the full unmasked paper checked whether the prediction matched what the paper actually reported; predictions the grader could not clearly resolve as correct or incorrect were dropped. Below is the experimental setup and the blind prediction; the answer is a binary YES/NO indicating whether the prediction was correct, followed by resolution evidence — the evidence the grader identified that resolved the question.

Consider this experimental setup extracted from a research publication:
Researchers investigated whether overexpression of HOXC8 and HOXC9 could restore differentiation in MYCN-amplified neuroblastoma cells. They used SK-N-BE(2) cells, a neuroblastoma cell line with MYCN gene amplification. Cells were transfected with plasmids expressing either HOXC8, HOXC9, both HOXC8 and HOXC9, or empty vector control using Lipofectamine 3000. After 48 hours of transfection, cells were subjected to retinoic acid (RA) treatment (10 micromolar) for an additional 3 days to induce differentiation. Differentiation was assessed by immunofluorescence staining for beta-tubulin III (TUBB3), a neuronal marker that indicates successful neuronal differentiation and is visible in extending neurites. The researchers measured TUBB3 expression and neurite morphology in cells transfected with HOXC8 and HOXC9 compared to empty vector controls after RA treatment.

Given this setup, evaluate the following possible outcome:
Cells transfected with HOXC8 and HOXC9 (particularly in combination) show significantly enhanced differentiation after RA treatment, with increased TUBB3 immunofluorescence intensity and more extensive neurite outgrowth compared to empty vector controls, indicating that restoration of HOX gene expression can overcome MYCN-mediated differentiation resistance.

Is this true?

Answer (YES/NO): YES